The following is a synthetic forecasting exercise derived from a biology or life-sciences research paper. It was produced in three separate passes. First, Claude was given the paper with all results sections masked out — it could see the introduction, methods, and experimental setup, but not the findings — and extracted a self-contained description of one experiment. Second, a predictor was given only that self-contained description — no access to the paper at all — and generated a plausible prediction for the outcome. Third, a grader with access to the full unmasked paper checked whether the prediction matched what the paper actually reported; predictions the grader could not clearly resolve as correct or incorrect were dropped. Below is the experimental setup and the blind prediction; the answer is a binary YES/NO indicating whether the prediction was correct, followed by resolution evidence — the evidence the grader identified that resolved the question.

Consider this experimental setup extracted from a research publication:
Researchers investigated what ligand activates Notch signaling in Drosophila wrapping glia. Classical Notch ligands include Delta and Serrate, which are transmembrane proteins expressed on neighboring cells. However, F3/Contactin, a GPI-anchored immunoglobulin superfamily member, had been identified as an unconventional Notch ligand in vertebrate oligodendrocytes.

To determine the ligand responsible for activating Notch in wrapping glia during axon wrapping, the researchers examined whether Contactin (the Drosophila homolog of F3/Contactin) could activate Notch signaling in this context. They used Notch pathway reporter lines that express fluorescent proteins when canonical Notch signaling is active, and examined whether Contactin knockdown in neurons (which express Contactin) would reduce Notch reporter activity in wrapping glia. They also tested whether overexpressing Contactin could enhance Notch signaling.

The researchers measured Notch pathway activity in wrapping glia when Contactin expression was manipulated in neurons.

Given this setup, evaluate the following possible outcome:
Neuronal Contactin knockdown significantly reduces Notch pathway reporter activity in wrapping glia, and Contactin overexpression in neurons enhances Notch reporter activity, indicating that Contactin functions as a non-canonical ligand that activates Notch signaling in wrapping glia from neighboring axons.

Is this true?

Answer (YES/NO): NO